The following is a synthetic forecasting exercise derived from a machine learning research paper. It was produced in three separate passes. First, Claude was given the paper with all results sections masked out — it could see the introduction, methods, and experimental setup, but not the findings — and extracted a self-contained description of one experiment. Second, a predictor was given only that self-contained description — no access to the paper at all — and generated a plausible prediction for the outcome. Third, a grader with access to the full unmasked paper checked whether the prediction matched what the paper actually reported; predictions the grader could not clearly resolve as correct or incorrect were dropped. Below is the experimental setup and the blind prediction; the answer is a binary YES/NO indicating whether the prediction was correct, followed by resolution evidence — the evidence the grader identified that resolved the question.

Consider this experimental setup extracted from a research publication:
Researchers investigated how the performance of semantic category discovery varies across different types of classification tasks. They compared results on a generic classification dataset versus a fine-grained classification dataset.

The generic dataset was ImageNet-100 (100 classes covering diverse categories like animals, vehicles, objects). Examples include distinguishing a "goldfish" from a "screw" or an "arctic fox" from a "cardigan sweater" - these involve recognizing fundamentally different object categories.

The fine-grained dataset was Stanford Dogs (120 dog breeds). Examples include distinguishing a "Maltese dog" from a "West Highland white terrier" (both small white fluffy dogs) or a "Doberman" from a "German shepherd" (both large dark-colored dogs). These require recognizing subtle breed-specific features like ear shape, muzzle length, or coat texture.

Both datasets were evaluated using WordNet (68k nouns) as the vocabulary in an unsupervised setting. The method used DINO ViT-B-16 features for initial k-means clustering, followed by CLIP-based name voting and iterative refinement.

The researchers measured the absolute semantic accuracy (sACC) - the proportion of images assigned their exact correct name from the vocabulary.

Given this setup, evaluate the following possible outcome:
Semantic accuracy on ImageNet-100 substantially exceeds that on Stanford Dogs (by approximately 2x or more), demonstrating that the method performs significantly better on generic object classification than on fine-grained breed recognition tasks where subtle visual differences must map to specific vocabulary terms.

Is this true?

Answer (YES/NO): NO